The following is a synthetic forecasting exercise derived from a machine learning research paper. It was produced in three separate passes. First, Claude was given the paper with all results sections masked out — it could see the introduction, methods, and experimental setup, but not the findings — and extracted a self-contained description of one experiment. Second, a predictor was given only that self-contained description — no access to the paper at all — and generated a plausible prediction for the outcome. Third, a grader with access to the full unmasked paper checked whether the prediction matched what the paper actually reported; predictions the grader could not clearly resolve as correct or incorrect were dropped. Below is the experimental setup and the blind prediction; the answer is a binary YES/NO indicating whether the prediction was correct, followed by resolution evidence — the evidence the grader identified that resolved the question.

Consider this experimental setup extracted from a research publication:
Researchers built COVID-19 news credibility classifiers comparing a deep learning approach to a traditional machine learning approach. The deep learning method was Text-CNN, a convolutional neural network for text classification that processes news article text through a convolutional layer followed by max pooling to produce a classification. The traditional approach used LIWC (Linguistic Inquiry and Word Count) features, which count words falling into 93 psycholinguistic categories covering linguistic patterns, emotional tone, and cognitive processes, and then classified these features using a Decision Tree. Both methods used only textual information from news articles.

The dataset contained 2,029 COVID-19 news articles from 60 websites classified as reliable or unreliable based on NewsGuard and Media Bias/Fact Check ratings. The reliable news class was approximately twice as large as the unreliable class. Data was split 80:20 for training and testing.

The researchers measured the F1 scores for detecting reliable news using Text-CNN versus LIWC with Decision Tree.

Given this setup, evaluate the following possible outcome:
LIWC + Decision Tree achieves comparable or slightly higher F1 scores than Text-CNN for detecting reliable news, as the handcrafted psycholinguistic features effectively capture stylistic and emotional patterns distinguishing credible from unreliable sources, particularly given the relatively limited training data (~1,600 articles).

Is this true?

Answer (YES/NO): YES